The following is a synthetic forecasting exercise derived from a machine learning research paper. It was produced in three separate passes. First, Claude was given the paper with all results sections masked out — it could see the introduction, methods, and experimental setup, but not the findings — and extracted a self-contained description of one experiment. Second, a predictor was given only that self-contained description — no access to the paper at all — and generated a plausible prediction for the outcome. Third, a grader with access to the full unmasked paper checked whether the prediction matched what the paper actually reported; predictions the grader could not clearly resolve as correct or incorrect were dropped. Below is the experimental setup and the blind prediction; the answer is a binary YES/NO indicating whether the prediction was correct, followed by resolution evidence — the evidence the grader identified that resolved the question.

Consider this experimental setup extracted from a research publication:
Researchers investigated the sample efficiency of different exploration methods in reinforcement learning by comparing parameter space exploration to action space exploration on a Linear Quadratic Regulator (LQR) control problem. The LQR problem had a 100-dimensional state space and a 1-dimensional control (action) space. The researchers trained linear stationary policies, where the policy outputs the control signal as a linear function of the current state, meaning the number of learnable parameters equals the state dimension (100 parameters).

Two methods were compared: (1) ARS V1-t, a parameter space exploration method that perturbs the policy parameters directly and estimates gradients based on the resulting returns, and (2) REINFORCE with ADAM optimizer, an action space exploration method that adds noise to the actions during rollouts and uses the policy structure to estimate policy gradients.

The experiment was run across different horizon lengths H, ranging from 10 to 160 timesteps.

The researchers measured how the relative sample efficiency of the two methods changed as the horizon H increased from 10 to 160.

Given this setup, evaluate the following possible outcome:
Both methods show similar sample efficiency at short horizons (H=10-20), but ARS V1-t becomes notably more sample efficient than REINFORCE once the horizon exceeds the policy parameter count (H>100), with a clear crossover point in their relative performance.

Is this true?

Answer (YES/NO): NO